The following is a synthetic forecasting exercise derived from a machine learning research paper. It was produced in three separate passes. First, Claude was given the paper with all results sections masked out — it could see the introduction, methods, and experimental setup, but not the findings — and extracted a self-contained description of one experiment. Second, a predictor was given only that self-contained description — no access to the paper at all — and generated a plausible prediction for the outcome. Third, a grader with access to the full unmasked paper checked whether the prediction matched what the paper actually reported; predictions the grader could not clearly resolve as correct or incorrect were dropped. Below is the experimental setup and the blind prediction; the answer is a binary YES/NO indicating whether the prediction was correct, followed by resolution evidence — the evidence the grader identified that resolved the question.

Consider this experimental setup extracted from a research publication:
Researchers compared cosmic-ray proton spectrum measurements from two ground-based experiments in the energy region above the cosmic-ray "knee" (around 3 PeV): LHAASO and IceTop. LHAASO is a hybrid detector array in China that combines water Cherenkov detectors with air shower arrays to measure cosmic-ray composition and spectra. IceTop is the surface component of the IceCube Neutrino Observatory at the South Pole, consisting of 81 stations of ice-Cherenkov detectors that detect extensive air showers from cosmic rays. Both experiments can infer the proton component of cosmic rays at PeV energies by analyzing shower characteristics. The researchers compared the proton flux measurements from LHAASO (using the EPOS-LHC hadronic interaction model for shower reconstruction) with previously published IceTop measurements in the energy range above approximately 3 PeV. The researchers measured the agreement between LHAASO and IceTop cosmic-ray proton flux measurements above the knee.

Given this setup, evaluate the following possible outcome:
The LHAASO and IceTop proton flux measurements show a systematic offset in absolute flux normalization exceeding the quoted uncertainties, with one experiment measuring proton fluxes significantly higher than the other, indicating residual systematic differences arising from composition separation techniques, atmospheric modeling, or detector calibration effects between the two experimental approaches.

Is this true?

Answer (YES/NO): NO